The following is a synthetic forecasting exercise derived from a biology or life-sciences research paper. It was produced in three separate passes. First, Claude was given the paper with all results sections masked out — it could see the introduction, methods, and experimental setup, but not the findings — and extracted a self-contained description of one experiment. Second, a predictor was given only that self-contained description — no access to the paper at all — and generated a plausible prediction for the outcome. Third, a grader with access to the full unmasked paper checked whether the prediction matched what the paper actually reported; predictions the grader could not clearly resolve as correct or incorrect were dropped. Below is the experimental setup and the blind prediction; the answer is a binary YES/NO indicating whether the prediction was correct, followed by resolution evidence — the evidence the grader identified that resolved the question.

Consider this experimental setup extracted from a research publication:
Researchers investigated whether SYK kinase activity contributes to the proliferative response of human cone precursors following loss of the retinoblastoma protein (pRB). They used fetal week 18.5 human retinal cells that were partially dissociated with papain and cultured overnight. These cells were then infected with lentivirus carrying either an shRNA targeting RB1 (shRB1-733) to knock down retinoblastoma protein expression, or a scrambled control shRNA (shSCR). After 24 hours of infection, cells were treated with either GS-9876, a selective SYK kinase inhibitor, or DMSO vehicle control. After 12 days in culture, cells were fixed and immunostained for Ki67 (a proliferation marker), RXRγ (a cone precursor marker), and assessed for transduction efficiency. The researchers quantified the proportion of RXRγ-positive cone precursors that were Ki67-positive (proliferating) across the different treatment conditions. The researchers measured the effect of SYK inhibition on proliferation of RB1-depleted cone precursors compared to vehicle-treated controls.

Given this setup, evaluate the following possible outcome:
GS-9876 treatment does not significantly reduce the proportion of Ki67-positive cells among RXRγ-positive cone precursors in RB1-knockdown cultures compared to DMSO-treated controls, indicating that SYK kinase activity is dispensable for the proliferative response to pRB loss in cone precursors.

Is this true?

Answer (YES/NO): NO